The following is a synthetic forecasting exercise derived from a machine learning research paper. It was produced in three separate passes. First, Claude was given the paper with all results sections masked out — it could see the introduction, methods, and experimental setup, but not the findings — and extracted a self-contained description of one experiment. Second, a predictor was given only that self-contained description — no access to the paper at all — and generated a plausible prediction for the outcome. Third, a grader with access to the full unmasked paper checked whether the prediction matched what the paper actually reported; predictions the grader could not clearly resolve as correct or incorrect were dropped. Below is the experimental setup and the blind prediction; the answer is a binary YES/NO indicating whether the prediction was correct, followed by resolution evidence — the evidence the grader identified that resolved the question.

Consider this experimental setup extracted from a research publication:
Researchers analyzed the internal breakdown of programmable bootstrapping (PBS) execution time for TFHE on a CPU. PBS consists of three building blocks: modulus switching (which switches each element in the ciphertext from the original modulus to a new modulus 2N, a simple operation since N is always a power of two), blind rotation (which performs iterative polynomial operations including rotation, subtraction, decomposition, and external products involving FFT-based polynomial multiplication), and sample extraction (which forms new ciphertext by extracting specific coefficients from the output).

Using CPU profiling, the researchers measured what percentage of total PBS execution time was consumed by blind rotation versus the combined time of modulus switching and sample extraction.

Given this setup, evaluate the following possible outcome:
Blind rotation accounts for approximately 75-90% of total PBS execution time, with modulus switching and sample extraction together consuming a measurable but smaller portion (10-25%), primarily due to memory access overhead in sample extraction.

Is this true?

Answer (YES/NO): NO